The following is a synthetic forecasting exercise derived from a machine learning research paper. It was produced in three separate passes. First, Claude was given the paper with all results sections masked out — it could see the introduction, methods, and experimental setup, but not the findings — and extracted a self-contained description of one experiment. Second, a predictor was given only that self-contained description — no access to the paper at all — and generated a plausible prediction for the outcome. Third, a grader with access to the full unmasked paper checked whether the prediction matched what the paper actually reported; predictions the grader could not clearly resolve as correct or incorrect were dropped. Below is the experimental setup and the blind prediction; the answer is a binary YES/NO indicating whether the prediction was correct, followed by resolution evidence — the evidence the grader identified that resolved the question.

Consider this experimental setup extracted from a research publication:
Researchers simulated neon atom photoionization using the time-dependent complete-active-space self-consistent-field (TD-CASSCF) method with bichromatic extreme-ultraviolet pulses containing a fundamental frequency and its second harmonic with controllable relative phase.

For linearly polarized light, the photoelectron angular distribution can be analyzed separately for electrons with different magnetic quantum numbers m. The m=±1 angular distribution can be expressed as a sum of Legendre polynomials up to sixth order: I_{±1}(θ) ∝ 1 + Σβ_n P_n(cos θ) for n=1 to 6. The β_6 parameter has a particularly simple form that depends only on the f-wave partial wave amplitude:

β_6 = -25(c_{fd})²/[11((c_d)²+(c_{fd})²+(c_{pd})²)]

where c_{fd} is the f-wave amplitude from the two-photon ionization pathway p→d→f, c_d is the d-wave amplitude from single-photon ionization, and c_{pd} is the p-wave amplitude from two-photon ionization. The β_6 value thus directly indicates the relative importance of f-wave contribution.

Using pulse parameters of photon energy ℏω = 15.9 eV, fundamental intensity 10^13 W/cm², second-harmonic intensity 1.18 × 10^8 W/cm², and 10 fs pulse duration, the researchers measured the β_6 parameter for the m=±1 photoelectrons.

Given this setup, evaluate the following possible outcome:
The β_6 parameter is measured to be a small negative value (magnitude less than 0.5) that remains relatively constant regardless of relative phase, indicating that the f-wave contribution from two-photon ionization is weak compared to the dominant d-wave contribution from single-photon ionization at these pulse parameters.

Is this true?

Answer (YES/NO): NO